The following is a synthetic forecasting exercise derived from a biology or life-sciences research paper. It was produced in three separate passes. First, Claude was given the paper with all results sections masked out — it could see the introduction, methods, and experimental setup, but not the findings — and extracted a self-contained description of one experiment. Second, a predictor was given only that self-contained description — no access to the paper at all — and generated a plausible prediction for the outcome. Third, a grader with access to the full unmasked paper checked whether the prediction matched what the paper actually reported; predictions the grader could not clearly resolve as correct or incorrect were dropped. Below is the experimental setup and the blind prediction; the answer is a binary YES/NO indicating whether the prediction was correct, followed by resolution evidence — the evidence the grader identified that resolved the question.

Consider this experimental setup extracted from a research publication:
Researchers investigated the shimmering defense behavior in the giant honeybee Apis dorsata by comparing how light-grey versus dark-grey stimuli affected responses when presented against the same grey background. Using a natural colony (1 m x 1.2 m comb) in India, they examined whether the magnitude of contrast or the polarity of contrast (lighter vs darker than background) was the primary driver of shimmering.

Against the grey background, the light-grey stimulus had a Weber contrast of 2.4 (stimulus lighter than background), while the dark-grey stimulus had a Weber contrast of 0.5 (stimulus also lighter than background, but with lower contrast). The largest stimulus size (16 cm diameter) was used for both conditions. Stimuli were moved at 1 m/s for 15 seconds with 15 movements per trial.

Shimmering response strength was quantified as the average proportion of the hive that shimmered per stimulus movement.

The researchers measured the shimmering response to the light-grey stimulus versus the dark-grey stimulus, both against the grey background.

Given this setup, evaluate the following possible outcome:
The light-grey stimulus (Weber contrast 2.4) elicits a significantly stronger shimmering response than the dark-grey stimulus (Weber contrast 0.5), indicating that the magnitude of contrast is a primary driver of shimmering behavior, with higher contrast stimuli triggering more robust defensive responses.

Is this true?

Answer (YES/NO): NO